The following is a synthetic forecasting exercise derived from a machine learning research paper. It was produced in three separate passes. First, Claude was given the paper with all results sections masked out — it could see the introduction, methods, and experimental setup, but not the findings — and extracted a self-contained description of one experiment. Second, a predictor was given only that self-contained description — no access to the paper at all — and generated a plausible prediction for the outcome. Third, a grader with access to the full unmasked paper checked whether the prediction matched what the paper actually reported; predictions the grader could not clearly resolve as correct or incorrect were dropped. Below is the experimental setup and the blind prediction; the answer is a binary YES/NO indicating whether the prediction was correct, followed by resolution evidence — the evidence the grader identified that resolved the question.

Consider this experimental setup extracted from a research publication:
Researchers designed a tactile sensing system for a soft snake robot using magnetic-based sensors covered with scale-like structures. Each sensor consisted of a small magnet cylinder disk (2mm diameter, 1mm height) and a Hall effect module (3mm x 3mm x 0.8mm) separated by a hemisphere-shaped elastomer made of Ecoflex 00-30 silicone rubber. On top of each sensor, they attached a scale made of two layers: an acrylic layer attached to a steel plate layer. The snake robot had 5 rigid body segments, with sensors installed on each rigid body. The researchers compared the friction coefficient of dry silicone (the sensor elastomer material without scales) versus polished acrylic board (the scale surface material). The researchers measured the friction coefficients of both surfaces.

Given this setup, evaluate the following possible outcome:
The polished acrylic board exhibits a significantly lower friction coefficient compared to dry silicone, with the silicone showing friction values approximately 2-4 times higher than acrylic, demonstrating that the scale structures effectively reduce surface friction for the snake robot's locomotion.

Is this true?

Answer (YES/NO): NO